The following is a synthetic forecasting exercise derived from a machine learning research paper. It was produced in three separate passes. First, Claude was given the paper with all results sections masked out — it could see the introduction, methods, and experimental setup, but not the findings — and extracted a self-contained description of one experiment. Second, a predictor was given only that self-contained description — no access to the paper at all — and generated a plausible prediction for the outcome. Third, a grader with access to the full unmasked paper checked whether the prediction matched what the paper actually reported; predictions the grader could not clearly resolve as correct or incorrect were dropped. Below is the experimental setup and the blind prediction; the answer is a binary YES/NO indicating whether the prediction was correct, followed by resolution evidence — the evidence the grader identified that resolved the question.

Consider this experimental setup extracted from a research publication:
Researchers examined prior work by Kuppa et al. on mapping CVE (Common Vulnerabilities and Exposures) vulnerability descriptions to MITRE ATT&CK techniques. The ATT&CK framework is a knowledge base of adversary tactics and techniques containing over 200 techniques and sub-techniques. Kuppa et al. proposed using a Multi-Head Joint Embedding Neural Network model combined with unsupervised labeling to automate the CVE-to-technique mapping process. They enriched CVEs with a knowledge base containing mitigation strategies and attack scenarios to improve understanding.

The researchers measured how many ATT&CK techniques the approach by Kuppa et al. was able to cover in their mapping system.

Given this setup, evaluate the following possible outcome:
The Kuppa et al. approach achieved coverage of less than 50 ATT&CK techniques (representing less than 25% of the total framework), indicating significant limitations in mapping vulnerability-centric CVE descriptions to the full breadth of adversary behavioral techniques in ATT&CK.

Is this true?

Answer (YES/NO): YES